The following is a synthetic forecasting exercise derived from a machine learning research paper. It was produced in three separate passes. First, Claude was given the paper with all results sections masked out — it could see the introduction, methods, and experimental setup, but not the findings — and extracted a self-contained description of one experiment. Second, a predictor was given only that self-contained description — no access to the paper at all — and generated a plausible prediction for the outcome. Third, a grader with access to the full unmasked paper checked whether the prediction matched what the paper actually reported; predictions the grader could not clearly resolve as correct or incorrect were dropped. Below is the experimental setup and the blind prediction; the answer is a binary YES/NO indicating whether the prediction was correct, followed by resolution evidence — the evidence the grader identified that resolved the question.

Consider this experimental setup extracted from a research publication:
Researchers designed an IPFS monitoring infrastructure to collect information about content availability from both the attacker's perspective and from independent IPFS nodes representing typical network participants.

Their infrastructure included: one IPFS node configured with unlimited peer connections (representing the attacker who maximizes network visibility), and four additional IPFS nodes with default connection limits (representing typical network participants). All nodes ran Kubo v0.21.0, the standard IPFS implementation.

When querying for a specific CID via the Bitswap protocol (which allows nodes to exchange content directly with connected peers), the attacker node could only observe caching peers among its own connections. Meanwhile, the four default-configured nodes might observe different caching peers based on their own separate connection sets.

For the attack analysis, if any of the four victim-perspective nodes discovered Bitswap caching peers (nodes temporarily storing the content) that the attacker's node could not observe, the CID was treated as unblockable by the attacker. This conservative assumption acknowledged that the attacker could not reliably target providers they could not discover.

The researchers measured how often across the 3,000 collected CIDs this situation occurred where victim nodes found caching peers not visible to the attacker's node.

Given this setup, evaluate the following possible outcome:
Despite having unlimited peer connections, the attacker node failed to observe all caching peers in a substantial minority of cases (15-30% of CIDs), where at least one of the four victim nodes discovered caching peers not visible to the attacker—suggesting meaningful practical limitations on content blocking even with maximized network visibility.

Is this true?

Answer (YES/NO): NO